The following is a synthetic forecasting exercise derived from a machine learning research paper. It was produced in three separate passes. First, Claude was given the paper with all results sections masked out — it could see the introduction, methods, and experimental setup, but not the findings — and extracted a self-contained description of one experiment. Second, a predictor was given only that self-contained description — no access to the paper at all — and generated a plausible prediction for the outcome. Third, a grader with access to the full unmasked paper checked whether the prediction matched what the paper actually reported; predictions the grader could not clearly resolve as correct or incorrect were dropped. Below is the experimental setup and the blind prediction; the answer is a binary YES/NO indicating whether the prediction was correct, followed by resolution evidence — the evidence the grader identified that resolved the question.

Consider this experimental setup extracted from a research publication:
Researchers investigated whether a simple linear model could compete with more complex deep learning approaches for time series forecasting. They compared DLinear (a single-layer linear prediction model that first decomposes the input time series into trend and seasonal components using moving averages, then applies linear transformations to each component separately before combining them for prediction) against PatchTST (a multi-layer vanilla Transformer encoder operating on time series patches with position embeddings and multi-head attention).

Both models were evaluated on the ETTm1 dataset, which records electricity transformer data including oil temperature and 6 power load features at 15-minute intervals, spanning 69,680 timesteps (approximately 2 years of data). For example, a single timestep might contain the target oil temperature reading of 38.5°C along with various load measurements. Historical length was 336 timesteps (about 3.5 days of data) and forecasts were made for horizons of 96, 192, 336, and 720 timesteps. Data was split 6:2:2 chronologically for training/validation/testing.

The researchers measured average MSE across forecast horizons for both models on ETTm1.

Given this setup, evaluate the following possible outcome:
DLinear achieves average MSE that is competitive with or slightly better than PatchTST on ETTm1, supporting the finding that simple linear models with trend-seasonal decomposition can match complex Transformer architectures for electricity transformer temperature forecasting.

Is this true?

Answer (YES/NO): NO